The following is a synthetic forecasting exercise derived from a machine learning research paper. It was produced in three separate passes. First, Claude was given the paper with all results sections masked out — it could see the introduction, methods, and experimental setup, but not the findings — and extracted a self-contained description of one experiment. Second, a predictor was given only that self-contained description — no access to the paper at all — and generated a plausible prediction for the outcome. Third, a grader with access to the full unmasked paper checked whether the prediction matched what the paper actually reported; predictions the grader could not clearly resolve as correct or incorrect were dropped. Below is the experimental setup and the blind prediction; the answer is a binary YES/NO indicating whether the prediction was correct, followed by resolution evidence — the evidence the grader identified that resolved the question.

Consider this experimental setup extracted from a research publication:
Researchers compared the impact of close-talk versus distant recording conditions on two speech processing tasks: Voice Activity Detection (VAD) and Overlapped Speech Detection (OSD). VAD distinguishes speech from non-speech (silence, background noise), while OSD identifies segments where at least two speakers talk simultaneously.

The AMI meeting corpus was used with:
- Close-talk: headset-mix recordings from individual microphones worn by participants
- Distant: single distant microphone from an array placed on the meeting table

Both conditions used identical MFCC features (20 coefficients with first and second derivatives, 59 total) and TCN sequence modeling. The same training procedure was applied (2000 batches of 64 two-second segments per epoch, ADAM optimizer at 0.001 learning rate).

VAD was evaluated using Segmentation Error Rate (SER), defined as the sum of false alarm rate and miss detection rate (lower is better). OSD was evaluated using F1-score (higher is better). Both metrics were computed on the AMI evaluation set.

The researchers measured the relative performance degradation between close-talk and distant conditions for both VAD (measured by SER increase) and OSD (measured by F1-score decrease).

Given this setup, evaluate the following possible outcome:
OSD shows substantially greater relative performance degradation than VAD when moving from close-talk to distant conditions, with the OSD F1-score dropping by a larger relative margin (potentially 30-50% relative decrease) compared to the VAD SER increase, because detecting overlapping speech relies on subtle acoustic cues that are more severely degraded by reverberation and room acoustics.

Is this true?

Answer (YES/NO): NO